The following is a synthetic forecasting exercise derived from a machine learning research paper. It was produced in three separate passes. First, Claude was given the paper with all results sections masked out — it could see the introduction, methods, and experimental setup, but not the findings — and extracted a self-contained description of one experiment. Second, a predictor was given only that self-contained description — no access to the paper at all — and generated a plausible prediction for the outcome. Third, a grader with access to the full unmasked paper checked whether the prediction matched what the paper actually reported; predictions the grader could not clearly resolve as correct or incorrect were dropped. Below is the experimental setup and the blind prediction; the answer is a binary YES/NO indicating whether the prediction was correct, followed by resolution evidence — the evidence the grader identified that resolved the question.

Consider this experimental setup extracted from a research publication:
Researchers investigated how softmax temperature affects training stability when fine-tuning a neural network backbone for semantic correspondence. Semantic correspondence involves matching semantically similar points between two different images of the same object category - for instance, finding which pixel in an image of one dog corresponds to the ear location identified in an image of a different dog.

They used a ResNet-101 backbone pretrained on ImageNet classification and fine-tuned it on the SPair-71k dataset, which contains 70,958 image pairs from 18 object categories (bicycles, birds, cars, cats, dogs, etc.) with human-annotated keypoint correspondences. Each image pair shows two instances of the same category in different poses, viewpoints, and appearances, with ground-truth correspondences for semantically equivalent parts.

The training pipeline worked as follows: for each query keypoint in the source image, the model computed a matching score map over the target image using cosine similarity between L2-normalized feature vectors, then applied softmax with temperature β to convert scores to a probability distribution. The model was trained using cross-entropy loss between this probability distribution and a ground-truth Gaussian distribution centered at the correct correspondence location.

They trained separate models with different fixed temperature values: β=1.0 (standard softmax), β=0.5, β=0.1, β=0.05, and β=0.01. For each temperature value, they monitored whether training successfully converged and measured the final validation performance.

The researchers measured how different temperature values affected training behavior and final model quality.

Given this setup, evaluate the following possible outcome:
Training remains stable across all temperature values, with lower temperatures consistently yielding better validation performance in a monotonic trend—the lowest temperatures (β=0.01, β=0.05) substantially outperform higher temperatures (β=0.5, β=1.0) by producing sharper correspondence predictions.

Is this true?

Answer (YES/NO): NO